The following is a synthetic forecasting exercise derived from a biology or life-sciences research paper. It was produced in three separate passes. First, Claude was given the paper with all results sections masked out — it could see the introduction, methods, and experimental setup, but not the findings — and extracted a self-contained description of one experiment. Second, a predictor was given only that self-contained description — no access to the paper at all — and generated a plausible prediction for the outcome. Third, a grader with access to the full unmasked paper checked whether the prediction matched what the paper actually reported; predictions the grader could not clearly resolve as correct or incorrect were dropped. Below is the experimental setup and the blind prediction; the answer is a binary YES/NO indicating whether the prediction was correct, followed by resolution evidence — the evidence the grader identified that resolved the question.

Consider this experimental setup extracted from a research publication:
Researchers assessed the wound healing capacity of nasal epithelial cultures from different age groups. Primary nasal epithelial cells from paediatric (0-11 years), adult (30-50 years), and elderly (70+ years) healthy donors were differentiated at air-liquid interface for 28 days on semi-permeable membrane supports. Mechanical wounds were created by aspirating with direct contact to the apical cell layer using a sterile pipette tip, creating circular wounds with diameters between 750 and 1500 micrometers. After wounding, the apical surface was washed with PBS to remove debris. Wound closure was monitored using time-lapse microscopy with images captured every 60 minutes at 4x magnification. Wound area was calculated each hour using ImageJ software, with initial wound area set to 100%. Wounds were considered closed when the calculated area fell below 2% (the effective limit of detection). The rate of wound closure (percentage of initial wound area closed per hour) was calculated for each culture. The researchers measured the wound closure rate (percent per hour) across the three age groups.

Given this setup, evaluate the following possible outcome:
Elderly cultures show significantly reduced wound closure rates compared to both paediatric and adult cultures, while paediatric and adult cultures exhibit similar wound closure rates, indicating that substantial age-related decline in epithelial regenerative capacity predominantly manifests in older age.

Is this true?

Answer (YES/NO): NO